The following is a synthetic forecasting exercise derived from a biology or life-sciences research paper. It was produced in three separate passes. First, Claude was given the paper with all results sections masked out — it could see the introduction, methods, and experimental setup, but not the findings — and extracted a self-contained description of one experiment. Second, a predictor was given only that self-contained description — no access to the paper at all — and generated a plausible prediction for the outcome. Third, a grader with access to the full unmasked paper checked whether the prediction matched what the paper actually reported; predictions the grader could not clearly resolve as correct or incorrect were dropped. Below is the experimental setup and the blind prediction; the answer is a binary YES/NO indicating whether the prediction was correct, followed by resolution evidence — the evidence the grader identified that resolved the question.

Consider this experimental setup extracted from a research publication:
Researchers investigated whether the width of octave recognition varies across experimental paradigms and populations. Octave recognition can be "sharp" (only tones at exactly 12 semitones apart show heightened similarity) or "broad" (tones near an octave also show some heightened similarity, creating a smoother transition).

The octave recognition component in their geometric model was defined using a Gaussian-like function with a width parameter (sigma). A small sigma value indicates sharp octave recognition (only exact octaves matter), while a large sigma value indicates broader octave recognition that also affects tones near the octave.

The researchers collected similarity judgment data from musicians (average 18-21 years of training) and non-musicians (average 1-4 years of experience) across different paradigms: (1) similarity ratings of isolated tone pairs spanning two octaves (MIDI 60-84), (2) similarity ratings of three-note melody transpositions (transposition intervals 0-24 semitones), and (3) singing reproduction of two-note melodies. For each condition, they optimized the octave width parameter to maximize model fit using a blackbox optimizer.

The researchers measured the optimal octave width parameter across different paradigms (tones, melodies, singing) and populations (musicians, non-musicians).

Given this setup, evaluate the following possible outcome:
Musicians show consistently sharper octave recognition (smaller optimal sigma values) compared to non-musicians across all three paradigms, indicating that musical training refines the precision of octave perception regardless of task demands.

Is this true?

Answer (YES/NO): NO